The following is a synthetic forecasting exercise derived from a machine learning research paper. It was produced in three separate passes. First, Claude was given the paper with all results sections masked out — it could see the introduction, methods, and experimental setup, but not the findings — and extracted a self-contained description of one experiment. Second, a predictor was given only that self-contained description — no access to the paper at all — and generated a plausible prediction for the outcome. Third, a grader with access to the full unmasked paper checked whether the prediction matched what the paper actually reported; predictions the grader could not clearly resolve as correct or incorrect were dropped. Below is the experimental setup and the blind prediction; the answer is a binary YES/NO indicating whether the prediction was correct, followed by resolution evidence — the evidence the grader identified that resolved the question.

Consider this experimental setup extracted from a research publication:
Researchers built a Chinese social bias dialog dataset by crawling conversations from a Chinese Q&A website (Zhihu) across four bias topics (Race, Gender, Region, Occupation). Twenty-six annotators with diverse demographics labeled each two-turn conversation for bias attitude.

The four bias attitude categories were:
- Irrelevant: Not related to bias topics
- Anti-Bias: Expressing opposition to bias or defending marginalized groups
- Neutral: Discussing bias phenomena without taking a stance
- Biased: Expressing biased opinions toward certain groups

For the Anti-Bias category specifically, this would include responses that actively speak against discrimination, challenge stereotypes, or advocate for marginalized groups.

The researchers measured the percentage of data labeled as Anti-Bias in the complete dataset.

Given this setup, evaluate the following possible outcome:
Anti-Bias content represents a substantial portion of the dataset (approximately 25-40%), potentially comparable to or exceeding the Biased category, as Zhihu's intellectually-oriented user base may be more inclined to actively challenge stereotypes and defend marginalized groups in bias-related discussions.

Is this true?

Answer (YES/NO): NO